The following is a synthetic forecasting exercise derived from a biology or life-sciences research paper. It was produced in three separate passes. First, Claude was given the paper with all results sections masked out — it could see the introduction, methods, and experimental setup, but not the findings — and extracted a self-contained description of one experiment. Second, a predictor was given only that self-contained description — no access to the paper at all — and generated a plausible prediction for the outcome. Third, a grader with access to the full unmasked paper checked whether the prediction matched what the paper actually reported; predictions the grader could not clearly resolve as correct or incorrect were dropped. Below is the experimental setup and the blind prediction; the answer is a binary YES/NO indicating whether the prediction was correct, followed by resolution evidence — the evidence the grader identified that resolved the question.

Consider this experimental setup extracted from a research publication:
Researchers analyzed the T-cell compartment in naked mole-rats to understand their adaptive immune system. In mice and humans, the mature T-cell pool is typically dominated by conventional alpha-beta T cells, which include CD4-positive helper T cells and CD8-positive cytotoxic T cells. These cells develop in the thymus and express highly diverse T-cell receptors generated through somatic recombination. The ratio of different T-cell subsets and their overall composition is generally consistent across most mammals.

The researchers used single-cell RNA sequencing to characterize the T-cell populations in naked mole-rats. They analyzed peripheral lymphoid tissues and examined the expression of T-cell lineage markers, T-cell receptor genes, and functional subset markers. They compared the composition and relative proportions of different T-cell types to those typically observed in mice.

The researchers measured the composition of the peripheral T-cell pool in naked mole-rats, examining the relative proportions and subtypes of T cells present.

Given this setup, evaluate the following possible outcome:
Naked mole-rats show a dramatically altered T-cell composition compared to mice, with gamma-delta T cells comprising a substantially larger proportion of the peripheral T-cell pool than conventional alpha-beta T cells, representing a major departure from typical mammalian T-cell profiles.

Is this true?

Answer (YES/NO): NO